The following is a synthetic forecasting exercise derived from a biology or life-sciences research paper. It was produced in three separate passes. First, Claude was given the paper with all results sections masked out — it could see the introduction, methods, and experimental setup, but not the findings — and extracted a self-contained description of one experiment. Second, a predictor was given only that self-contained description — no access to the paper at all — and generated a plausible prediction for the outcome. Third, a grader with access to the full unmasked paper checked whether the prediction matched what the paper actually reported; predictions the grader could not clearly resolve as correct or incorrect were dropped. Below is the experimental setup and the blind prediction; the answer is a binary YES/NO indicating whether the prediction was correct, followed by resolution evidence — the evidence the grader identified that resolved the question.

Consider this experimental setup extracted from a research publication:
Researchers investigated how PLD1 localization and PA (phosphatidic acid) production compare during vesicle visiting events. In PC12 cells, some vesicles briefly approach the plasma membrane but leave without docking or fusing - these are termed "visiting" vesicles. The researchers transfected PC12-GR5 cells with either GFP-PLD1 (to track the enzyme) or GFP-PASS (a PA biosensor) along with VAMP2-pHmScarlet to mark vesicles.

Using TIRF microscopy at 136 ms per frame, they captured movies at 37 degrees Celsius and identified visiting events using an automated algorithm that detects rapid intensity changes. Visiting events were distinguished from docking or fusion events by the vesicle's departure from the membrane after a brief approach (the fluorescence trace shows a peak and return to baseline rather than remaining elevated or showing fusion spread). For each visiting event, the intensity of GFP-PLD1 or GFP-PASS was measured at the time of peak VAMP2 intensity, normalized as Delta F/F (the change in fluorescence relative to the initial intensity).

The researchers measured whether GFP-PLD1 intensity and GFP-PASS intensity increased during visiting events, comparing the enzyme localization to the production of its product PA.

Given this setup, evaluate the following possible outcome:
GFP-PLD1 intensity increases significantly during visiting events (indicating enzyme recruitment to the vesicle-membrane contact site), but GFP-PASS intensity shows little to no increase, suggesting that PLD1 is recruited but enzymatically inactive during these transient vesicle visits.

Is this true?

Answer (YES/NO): YES